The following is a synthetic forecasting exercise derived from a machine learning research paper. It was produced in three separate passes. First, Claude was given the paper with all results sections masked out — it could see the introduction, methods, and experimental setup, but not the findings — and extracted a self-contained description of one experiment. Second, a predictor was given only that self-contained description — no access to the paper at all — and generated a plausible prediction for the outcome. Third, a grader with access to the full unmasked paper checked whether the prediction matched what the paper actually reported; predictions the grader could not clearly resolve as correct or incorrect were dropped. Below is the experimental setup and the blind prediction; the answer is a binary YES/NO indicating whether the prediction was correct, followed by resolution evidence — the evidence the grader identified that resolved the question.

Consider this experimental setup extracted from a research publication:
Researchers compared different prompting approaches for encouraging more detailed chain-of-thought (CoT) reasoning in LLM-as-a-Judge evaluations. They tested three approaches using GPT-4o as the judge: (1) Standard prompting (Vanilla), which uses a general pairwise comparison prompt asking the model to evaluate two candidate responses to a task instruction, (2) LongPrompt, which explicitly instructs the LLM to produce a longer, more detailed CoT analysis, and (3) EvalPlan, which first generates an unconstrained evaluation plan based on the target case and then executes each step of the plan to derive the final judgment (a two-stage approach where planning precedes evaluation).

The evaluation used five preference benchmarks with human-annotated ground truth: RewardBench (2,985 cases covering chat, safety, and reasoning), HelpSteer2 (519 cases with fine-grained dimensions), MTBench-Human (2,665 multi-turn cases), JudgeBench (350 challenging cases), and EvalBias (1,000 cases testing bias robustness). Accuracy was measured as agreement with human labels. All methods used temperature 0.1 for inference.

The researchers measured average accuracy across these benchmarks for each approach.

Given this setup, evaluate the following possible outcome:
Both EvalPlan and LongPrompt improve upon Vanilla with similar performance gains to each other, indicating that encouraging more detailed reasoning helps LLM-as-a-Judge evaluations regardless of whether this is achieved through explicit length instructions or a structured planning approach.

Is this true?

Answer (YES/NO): NO